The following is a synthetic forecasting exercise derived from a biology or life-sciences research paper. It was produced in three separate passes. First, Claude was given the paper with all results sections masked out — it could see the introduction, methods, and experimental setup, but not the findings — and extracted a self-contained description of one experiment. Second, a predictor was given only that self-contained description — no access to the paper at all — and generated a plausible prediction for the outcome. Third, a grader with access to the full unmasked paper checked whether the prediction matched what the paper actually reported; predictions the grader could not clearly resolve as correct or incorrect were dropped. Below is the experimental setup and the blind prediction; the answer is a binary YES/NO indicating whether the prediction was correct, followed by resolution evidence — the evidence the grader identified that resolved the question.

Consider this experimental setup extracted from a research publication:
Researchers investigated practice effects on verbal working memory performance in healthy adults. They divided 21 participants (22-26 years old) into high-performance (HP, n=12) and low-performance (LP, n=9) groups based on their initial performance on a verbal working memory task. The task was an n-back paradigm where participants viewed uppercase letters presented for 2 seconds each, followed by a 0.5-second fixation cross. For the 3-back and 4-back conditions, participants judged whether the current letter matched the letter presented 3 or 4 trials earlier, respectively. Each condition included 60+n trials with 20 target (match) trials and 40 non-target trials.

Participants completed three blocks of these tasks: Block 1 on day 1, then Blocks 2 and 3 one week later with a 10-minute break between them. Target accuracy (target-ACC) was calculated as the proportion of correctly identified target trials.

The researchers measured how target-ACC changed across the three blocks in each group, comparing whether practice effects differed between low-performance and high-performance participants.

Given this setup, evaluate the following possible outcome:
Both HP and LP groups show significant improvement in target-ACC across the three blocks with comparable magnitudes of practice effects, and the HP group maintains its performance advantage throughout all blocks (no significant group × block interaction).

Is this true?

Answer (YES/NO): NO